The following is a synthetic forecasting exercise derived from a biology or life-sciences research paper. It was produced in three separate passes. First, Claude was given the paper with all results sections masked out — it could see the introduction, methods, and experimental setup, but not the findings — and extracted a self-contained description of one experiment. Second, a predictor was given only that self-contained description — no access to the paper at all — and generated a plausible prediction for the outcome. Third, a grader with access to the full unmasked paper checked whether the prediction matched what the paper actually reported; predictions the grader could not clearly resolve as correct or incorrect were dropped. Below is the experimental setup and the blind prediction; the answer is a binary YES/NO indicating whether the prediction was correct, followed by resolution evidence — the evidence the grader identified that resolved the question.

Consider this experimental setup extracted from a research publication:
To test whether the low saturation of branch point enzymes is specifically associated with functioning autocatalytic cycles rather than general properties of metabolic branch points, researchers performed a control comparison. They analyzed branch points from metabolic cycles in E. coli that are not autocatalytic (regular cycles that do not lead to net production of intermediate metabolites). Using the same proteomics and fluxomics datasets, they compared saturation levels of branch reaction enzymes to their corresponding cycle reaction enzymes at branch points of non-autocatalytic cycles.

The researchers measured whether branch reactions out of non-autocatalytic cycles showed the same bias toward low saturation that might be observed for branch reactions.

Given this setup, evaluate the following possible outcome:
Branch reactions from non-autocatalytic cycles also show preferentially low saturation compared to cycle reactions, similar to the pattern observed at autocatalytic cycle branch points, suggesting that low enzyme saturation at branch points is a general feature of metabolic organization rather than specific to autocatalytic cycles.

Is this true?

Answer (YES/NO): NO